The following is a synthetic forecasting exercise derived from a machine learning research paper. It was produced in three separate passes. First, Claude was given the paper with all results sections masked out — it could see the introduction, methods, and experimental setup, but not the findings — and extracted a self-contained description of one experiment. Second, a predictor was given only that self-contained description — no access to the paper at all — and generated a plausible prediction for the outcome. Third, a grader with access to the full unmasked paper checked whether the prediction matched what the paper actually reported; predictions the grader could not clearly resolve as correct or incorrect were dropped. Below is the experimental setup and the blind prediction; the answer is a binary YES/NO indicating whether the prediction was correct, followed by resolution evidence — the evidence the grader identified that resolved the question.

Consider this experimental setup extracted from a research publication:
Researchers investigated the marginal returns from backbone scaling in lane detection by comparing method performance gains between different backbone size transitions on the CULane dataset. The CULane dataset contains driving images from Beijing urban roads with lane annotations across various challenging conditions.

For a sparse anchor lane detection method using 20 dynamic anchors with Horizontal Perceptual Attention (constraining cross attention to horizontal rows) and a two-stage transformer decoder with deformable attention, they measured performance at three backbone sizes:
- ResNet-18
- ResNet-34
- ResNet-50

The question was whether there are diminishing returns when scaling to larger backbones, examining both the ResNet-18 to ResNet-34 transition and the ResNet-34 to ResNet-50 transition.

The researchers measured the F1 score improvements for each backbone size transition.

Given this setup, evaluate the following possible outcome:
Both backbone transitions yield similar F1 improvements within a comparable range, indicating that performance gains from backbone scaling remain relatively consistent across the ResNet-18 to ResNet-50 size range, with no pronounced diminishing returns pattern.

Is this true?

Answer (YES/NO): NO